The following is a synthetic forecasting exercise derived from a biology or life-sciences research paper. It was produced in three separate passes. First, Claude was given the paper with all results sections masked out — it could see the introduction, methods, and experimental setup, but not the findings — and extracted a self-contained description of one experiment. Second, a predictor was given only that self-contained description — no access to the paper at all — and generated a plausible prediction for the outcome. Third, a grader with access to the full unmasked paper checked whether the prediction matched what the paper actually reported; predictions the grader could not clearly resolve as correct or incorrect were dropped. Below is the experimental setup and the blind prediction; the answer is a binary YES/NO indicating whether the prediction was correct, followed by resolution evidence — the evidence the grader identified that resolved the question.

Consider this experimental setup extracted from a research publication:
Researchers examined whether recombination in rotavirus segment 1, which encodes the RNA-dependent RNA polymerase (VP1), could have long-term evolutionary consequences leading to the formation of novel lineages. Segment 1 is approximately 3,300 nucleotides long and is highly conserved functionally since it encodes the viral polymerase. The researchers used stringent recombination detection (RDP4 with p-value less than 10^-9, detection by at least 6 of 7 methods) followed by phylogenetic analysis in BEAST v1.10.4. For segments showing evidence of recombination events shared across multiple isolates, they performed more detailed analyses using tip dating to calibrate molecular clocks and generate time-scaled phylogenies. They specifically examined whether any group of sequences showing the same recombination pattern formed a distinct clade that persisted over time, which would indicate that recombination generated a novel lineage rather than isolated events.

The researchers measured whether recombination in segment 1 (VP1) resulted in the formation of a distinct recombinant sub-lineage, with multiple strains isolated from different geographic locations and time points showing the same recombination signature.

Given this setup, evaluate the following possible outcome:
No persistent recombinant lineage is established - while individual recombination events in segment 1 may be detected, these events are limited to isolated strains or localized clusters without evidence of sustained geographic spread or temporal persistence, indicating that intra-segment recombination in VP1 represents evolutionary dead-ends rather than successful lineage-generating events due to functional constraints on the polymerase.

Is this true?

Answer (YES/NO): NO